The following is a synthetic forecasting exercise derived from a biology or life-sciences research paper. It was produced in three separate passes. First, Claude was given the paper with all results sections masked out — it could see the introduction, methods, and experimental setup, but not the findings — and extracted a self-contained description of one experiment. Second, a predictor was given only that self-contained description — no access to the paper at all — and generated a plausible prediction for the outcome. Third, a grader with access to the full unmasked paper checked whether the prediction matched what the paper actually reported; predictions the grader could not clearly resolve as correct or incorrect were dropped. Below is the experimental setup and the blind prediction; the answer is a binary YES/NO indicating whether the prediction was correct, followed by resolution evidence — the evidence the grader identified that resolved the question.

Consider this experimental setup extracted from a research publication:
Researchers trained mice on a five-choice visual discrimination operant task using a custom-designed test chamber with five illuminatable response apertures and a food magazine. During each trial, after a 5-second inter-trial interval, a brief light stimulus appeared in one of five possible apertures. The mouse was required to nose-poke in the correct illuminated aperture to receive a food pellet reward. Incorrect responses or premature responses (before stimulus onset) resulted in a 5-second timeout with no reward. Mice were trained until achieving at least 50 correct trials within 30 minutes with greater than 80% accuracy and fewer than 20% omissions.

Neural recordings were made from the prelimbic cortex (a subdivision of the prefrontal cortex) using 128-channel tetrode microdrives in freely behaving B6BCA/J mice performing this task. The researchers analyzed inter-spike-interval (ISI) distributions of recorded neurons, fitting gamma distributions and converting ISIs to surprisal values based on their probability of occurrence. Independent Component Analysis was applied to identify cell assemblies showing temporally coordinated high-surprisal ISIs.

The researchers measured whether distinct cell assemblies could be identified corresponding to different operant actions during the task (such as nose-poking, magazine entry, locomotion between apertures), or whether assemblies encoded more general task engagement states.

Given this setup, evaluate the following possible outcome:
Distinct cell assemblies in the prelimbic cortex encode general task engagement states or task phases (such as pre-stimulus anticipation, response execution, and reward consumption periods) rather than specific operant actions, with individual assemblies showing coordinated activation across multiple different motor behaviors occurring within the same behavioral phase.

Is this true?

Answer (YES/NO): NO